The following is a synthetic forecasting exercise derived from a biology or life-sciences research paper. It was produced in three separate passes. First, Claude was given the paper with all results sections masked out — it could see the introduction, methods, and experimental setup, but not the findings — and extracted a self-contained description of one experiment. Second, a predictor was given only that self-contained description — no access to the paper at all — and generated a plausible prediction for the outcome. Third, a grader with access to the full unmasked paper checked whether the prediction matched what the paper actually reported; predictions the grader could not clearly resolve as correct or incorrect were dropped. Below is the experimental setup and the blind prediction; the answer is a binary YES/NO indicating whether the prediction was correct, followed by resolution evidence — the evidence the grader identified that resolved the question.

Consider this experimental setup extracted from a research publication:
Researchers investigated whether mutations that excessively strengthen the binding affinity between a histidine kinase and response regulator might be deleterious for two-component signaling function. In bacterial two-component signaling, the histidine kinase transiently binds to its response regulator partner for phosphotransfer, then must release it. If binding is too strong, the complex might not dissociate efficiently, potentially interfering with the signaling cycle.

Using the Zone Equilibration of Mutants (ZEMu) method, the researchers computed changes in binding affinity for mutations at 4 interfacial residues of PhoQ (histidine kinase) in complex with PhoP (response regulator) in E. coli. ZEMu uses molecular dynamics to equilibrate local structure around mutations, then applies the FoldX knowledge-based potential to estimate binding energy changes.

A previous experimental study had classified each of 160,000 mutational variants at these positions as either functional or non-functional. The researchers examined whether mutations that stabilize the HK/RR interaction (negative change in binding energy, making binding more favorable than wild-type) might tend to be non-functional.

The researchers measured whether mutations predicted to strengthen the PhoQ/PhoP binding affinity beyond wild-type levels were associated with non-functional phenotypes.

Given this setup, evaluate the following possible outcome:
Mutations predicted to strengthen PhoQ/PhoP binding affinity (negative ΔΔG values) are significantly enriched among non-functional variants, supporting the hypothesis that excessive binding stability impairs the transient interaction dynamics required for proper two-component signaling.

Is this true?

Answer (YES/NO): NO